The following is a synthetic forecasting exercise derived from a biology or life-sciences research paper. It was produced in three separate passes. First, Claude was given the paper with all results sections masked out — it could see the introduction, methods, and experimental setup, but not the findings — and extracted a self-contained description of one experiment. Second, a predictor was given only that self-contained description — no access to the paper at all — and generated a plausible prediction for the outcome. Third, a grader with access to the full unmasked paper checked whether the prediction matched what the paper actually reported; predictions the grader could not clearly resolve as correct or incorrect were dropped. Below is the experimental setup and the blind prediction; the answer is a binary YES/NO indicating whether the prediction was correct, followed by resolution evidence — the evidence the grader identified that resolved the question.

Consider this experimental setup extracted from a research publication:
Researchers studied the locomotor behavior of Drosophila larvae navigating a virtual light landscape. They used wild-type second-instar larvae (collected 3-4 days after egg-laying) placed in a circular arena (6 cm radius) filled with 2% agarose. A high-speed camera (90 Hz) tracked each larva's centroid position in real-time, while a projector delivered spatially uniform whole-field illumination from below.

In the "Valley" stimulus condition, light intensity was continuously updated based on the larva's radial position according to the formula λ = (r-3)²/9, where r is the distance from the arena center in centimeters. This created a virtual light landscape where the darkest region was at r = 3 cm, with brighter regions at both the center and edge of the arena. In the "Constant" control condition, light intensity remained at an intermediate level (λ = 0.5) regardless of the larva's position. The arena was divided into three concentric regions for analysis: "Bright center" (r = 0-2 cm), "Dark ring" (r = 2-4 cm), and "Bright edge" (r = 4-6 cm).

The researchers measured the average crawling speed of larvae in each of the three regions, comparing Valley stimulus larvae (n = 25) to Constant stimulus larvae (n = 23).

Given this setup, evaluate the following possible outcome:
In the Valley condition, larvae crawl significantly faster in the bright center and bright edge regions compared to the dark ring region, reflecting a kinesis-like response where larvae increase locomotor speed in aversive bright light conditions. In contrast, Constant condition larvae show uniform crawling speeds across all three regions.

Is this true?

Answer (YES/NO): NO